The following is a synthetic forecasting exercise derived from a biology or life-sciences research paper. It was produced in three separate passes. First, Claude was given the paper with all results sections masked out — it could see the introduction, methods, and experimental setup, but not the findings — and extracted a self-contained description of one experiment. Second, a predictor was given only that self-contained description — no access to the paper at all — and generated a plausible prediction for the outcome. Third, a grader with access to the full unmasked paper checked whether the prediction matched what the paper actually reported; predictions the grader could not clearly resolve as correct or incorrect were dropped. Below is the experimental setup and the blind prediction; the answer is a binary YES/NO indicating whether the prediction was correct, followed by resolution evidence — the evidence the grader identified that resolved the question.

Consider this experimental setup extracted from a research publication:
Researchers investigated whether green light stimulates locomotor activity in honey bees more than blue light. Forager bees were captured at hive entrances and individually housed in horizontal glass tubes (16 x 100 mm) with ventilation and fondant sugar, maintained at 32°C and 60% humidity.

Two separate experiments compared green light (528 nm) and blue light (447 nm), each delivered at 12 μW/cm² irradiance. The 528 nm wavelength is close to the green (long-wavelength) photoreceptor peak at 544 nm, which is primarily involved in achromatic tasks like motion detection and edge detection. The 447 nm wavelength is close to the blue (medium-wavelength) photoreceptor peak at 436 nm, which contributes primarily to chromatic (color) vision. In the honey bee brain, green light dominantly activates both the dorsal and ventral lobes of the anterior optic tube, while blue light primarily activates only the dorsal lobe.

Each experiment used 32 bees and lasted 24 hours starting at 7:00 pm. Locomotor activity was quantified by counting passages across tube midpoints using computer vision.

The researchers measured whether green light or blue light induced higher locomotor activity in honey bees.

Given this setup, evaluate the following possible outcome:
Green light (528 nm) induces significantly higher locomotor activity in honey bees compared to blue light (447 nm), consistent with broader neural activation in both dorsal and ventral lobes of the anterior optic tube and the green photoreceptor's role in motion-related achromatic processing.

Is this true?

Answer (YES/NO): NO